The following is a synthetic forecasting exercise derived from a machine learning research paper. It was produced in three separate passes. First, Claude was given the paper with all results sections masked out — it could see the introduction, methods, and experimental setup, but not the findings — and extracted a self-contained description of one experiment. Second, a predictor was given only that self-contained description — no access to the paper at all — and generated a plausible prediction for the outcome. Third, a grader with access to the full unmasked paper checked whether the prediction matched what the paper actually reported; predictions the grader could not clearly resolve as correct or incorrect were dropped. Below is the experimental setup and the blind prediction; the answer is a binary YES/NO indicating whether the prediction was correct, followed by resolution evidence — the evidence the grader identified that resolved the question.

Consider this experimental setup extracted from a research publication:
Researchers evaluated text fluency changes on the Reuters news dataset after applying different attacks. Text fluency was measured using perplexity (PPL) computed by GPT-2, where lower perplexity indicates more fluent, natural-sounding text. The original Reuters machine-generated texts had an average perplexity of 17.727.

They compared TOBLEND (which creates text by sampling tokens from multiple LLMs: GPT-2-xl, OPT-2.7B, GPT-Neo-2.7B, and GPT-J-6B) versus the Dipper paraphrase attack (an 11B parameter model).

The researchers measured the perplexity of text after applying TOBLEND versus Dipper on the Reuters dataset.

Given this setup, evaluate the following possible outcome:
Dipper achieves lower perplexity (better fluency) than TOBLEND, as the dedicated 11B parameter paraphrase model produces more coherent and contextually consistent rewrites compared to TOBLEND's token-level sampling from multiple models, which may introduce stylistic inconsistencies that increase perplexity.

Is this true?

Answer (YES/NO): YES